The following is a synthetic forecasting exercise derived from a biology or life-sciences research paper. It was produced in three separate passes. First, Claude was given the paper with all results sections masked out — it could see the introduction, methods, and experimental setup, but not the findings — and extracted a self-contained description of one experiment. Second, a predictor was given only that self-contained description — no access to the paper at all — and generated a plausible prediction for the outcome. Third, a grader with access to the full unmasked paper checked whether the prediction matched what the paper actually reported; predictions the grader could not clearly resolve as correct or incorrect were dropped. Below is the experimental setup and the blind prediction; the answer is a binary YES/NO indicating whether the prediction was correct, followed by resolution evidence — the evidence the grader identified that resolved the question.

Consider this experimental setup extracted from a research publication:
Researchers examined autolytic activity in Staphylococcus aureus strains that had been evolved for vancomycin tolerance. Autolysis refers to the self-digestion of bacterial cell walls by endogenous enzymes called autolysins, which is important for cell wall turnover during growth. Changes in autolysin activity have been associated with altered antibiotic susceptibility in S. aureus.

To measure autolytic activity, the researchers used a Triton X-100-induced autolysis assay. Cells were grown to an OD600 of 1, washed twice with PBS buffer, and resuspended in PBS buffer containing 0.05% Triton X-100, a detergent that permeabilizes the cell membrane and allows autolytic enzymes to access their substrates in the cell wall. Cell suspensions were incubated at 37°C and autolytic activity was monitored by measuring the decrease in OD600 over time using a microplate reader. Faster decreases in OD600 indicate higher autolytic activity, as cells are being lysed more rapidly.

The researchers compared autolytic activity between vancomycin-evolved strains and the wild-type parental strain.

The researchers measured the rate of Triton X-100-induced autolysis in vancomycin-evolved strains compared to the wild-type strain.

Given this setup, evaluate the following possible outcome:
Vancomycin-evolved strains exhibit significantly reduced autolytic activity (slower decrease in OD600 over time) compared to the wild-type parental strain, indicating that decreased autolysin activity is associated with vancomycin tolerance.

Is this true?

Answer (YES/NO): YES